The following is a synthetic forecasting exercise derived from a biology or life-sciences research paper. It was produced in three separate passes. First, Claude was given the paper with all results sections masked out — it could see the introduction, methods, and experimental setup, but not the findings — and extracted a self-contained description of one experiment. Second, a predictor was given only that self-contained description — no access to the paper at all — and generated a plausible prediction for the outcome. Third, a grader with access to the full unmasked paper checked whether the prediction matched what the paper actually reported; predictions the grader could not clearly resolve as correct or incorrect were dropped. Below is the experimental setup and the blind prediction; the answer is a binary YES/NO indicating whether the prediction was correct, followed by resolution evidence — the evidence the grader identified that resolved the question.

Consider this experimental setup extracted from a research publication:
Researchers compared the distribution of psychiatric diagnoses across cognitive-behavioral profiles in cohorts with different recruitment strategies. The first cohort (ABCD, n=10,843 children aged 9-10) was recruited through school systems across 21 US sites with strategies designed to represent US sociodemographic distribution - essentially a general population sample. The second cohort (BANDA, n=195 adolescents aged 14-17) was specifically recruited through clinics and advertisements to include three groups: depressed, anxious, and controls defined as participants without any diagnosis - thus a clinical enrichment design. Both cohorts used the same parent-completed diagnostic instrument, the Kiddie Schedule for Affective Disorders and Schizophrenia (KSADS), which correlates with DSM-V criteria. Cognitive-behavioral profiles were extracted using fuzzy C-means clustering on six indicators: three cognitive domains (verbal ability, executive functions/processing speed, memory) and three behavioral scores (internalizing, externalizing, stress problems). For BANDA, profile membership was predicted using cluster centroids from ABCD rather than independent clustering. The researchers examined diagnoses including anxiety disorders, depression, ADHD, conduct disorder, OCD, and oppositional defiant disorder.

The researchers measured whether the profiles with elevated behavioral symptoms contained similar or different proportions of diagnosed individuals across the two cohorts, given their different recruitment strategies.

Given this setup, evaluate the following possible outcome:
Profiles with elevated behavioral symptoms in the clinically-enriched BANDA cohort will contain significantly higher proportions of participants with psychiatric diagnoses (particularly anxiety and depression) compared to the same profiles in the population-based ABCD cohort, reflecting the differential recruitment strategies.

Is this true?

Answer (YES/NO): NO